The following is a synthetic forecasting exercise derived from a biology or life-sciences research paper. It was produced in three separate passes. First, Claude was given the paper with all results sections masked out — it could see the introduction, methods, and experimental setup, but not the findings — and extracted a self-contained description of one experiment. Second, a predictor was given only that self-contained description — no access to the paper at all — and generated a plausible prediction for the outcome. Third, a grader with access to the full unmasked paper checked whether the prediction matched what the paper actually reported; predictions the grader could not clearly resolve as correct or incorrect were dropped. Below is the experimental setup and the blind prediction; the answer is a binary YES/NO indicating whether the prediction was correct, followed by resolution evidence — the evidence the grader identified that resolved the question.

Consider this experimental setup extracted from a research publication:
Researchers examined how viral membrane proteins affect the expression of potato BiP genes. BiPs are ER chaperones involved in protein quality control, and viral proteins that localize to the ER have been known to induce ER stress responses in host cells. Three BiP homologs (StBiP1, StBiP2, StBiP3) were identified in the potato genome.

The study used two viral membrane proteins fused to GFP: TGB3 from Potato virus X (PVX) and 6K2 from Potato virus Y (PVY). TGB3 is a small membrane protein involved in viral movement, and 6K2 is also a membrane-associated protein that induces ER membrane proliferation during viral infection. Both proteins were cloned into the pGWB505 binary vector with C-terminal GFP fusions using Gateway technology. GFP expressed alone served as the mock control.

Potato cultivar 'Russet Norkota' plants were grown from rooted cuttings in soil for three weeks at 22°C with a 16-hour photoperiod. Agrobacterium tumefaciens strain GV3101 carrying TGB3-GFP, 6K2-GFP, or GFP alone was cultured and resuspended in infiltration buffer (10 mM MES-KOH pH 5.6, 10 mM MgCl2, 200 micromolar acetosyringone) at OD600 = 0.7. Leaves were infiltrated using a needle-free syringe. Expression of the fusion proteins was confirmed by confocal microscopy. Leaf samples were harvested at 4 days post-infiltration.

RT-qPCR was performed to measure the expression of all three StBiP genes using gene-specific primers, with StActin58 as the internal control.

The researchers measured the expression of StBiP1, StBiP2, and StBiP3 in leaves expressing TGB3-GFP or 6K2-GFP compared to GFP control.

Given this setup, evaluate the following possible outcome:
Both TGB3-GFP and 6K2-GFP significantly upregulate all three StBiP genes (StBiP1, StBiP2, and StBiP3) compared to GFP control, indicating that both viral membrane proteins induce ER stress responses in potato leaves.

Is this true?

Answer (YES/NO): NO